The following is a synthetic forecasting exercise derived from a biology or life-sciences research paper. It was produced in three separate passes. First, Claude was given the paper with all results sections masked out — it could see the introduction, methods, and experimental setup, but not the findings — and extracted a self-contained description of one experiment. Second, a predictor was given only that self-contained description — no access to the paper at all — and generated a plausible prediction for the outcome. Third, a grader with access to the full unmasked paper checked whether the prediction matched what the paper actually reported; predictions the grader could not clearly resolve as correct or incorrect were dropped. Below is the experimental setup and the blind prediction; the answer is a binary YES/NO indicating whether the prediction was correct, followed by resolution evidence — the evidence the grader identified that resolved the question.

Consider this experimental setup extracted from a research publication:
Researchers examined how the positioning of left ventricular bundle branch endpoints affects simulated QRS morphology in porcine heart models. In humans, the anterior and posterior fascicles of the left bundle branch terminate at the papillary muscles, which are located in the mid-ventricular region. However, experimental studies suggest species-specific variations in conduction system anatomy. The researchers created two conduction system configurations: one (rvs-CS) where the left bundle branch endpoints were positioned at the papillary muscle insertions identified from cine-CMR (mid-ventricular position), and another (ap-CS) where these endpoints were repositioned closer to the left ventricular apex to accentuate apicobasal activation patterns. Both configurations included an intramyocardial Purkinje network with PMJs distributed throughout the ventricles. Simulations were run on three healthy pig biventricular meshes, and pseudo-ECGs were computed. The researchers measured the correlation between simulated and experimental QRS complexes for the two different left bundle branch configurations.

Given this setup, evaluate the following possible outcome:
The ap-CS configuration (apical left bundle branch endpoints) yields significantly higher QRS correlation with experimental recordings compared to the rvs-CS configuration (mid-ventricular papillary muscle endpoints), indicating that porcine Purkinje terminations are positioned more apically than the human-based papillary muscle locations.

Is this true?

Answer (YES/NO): NO